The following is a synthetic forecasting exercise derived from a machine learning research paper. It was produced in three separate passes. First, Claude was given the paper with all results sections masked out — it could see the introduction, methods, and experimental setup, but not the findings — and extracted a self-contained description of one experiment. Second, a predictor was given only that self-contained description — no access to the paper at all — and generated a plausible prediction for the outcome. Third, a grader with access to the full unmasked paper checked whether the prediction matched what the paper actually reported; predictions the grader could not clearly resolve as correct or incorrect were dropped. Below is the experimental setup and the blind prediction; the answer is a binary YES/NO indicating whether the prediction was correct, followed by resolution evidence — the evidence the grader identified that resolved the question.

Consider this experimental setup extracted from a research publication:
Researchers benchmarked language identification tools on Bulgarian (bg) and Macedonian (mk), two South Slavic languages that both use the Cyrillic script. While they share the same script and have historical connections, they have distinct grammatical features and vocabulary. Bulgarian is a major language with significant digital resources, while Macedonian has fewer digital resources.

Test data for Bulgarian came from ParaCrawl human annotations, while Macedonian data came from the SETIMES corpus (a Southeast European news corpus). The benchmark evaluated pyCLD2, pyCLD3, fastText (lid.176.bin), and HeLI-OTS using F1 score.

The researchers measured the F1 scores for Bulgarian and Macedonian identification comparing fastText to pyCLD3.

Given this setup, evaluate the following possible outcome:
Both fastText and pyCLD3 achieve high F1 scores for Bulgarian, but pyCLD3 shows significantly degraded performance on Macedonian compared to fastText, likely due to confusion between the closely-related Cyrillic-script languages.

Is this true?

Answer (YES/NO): NO